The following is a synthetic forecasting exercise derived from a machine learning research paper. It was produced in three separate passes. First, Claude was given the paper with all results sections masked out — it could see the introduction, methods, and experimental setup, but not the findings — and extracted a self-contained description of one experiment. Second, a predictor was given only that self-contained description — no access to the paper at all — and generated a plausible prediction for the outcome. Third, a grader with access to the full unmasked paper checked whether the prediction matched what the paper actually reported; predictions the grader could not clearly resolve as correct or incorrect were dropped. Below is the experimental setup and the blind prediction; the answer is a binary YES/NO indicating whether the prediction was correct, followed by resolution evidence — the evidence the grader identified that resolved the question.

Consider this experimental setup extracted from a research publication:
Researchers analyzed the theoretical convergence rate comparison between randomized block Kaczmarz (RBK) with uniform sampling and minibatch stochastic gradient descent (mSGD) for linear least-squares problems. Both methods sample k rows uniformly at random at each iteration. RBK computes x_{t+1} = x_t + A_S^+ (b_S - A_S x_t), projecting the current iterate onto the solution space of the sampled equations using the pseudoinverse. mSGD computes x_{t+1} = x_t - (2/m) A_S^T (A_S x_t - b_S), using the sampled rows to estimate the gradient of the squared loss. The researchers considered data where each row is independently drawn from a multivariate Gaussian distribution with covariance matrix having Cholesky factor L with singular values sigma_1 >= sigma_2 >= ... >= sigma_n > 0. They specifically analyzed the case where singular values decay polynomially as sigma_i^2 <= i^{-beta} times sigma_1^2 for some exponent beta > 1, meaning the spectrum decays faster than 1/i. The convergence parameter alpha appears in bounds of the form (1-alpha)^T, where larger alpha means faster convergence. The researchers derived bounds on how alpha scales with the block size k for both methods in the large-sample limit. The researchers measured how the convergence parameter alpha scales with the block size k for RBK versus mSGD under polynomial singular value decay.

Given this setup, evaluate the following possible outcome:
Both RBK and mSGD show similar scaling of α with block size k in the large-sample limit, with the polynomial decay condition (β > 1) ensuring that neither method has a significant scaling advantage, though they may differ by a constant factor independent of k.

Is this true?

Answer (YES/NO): NO